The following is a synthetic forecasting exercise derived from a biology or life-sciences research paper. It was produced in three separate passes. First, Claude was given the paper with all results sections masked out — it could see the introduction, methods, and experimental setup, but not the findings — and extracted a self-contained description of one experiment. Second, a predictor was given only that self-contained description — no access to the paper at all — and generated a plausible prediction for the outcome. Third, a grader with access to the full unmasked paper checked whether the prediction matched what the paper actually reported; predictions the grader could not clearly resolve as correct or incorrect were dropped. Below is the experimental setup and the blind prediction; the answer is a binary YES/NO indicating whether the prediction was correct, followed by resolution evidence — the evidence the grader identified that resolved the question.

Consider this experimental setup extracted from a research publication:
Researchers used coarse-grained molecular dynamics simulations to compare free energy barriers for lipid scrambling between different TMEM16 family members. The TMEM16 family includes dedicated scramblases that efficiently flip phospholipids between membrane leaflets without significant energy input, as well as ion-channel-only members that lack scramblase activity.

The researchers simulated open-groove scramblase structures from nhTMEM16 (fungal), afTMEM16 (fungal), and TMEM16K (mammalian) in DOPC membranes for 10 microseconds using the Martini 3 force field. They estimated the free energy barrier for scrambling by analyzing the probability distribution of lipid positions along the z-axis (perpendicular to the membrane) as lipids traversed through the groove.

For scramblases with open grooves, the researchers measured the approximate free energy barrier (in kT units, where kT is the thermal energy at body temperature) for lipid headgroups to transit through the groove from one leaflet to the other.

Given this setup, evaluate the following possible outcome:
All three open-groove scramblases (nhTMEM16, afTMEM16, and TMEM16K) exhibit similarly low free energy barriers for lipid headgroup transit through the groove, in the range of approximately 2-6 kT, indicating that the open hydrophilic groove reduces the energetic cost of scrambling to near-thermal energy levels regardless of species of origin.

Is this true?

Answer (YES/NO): NO